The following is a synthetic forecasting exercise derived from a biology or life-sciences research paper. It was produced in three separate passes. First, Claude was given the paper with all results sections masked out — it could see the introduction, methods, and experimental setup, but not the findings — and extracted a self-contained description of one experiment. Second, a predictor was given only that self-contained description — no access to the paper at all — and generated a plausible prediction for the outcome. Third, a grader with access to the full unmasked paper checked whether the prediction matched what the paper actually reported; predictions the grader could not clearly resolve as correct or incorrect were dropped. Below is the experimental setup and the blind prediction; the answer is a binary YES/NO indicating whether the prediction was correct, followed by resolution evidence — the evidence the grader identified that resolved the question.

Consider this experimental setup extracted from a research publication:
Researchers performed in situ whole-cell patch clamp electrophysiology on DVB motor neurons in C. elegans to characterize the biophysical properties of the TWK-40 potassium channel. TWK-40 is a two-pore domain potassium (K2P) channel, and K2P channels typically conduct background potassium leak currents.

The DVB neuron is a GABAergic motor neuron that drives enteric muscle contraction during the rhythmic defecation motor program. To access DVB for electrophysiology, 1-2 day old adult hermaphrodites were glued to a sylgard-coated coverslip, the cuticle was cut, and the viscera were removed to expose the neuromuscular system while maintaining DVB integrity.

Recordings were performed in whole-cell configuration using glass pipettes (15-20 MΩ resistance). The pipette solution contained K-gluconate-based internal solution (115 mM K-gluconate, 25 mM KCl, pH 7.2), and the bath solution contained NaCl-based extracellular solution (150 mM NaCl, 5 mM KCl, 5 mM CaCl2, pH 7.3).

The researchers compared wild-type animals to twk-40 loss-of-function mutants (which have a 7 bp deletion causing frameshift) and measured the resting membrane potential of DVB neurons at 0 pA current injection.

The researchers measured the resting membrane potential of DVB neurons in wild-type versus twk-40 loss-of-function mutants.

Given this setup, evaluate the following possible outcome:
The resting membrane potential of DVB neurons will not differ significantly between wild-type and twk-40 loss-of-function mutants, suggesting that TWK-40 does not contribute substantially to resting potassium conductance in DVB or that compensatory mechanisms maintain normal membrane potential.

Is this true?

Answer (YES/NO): NO